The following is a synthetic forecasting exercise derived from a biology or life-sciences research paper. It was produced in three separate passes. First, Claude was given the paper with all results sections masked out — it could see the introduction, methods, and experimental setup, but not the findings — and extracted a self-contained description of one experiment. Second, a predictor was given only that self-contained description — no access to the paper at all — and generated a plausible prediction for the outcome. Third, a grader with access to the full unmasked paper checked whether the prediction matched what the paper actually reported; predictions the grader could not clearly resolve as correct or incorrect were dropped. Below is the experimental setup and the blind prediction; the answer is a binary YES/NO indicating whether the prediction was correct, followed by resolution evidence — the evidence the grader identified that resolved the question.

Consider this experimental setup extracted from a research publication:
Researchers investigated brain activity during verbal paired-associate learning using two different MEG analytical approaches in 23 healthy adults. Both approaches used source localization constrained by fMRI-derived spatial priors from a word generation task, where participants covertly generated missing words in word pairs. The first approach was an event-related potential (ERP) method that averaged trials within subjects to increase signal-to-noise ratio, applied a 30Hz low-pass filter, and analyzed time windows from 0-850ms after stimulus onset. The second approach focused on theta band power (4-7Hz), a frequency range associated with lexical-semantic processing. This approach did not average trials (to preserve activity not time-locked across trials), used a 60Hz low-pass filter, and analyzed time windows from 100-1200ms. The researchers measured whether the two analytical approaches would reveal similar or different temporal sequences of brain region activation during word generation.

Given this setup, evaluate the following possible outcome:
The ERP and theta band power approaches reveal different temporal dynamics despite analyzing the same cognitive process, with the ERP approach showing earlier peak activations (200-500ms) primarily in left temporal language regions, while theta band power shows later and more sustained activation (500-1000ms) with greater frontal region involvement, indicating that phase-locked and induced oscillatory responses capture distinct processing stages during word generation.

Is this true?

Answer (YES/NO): NO